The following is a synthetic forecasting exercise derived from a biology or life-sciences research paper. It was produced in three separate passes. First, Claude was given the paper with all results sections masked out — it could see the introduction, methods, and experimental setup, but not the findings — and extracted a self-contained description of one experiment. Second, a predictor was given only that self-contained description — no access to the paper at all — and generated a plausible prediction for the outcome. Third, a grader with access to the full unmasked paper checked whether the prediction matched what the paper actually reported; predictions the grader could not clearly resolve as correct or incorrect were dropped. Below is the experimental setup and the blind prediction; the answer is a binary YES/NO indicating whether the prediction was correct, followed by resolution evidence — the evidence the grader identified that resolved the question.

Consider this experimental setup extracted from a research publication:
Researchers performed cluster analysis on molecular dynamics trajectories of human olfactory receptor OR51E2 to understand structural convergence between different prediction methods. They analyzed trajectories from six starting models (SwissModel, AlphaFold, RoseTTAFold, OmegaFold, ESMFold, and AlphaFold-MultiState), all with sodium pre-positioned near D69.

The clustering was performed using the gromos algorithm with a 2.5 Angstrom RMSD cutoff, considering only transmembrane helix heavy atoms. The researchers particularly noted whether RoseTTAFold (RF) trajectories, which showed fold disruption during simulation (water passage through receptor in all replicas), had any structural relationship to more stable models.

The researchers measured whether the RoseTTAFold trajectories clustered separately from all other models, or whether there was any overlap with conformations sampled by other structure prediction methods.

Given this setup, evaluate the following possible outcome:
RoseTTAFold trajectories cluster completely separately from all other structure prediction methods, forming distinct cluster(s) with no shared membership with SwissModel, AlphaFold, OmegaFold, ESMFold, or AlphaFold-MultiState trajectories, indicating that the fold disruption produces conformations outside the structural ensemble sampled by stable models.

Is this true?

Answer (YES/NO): NO